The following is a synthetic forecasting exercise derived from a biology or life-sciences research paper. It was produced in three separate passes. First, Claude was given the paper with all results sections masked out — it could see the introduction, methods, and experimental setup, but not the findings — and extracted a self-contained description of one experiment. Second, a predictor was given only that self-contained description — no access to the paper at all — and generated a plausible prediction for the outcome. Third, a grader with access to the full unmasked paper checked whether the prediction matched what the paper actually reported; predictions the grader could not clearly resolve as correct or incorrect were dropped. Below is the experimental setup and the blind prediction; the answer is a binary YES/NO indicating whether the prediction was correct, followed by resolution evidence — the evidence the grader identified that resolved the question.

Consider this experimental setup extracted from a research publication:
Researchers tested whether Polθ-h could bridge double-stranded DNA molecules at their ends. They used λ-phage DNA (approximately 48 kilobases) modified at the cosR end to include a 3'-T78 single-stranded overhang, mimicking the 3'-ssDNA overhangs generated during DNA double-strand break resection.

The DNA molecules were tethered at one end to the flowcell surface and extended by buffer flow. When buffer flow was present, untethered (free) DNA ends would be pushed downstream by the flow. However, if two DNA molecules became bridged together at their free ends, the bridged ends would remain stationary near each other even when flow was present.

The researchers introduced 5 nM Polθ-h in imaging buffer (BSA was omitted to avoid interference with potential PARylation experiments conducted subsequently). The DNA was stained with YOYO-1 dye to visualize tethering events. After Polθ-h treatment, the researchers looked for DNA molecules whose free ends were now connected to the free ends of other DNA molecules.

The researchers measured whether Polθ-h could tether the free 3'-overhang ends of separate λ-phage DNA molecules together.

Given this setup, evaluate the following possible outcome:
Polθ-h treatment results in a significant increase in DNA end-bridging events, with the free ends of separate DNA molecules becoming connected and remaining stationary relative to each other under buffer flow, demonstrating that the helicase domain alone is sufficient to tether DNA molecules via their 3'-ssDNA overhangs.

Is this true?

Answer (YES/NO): YES